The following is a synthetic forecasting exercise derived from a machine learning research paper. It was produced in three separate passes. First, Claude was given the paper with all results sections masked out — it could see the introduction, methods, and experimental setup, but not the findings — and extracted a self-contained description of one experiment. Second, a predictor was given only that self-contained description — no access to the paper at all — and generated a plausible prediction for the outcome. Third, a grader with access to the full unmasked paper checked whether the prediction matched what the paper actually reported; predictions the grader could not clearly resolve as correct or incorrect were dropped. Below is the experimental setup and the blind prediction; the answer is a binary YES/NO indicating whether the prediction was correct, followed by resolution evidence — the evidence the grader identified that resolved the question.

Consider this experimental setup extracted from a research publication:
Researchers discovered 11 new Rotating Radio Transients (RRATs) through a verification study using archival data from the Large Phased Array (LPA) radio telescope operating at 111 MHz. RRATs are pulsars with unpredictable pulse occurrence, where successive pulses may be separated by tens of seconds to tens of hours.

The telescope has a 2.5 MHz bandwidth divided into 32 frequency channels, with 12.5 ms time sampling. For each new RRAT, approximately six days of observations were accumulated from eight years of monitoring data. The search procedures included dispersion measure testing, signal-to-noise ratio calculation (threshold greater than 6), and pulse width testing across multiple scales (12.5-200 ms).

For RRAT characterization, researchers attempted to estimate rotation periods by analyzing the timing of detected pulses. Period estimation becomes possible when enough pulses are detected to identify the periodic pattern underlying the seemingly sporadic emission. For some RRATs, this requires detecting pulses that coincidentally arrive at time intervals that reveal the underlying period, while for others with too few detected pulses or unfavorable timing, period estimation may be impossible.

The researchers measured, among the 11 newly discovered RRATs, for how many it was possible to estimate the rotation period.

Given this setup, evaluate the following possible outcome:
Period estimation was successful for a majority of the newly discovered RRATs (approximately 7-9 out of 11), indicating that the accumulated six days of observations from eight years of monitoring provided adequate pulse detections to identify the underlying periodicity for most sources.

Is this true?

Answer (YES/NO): NO